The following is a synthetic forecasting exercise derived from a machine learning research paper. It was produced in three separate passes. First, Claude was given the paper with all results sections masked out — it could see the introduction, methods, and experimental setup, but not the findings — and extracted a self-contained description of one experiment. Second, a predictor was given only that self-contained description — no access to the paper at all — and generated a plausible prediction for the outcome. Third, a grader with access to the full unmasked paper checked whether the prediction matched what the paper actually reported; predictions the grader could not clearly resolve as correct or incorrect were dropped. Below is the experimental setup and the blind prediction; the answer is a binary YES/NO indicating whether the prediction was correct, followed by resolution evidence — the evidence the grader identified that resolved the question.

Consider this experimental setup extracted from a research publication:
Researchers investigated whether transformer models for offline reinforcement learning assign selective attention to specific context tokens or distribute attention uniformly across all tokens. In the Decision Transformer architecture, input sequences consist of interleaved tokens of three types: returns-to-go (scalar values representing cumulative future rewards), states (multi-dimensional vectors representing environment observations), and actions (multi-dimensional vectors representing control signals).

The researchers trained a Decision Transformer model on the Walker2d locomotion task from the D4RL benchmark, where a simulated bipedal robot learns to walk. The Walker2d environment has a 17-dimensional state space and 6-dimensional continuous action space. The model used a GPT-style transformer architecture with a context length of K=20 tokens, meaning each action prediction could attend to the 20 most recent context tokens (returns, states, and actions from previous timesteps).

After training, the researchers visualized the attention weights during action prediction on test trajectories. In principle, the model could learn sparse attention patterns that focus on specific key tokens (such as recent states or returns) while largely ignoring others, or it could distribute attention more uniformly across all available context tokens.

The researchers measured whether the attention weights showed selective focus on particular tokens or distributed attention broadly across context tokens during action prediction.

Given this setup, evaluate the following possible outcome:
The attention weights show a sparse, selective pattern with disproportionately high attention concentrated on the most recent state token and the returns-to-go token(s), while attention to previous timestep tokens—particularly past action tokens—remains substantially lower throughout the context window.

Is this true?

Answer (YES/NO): NO